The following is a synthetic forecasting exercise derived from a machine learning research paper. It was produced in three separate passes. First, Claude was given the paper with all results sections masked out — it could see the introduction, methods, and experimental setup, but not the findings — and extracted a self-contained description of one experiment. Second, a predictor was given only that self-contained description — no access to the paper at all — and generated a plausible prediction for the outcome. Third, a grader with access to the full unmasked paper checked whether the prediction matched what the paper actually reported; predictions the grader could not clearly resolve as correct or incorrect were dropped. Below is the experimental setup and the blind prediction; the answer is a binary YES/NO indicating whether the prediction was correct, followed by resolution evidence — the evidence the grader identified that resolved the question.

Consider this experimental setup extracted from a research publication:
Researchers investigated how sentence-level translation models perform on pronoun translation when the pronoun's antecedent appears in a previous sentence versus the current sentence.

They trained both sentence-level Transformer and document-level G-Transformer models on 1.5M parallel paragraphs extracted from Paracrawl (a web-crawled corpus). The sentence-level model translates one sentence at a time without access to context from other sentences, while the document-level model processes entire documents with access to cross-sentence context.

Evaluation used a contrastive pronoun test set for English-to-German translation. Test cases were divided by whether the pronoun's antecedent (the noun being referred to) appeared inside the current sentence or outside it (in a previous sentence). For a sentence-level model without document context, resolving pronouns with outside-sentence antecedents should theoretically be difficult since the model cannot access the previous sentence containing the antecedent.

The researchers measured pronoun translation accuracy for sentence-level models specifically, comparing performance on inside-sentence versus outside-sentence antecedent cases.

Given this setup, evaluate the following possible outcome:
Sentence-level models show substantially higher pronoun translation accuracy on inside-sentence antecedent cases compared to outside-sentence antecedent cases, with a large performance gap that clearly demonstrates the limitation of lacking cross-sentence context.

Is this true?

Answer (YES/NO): YES